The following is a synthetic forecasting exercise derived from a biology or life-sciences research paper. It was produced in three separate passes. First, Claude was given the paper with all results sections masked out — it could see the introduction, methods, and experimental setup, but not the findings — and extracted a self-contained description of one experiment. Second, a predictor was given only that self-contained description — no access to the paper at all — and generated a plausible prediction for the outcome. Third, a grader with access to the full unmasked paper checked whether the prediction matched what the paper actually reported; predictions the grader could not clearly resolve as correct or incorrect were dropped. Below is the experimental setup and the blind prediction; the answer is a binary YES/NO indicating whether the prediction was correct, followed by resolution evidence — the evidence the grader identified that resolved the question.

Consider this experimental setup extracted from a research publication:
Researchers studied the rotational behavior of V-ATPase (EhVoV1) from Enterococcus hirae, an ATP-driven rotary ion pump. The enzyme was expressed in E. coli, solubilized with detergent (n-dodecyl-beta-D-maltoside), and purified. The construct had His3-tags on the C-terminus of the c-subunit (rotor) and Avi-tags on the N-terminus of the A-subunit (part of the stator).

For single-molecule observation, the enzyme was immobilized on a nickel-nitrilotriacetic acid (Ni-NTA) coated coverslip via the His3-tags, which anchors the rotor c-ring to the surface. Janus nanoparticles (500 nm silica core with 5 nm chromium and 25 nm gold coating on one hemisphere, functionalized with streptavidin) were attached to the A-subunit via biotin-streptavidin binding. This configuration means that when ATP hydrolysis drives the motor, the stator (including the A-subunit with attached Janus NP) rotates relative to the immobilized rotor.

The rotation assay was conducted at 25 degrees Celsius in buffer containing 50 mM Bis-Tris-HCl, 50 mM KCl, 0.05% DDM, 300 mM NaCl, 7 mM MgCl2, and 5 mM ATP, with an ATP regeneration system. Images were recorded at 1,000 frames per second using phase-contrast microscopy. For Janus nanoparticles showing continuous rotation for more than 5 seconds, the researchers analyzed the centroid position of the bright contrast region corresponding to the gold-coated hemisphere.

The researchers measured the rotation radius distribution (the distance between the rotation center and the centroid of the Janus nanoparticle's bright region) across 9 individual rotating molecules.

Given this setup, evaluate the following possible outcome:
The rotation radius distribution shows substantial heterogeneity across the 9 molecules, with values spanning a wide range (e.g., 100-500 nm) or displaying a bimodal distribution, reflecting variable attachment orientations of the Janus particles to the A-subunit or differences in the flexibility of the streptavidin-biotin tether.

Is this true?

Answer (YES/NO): NO